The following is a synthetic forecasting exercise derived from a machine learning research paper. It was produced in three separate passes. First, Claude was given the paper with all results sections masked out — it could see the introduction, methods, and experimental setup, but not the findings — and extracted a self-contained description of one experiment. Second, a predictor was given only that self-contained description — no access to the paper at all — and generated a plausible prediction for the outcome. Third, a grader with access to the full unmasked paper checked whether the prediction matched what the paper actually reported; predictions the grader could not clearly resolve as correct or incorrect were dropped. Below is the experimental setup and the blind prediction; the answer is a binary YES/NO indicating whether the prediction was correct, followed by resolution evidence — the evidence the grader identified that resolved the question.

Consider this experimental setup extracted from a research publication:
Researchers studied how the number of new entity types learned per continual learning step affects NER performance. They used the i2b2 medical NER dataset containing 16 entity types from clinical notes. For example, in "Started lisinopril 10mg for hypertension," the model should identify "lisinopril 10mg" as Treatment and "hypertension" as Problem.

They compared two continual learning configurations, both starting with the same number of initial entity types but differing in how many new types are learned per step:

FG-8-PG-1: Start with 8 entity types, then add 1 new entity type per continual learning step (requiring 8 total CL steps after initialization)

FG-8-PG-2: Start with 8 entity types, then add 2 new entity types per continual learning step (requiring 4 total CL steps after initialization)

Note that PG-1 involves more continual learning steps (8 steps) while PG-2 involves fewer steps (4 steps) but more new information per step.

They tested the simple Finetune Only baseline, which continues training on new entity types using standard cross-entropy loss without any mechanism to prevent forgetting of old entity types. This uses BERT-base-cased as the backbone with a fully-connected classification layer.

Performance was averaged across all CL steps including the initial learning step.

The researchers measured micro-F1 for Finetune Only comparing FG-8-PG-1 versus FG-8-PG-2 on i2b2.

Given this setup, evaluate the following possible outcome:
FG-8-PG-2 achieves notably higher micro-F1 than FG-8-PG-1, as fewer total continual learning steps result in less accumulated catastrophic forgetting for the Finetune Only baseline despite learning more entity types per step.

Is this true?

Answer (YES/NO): YES